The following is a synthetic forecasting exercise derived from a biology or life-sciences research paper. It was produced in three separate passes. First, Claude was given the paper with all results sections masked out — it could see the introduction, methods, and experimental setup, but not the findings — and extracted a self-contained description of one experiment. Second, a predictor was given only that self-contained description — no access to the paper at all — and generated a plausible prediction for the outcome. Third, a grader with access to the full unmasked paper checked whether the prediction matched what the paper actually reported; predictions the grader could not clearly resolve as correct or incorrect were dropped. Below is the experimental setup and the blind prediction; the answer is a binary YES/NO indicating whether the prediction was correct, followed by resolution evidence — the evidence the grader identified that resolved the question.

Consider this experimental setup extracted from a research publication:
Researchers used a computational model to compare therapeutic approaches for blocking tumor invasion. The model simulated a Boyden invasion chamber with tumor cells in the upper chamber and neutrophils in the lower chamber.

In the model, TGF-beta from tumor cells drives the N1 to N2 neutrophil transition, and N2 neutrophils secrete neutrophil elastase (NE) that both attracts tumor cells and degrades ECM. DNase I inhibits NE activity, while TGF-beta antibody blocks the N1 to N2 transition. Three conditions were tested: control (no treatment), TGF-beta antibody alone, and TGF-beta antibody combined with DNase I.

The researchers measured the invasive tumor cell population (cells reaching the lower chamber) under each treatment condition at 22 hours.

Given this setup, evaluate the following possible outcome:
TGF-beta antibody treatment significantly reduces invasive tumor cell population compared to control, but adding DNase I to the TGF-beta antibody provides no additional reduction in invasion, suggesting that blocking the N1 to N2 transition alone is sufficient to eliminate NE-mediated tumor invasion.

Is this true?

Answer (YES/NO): NO